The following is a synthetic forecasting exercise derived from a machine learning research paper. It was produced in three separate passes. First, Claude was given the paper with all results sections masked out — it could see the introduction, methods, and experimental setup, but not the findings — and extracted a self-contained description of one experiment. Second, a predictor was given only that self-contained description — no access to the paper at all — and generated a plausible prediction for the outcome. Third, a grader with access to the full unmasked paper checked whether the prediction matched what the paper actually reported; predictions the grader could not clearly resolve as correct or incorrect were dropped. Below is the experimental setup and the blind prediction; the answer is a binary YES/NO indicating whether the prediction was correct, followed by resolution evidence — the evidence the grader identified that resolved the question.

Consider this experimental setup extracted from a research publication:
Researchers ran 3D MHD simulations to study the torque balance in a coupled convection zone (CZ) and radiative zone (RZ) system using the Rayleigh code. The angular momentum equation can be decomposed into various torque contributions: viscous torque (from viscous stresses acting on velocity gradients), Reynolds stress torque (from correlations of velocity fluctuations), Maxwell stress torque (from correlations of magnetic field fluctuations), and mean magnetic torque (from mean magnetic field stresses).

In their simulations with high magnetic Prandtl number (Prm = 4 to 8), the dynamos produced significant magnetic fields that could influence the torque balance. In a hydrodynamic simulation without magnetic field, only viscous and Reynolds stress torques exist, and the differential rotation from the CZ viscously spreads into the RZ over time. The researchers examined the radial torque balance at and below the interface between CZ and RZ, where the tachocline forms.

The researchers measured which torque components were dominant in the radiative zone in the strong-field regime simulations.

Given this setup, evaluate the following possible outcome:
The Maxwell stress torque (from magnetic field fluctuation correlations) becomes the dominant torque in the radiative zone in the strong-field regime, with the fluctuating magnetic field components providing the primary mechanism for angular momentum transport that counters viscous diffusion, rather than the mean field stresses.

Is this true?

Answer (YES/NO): YES